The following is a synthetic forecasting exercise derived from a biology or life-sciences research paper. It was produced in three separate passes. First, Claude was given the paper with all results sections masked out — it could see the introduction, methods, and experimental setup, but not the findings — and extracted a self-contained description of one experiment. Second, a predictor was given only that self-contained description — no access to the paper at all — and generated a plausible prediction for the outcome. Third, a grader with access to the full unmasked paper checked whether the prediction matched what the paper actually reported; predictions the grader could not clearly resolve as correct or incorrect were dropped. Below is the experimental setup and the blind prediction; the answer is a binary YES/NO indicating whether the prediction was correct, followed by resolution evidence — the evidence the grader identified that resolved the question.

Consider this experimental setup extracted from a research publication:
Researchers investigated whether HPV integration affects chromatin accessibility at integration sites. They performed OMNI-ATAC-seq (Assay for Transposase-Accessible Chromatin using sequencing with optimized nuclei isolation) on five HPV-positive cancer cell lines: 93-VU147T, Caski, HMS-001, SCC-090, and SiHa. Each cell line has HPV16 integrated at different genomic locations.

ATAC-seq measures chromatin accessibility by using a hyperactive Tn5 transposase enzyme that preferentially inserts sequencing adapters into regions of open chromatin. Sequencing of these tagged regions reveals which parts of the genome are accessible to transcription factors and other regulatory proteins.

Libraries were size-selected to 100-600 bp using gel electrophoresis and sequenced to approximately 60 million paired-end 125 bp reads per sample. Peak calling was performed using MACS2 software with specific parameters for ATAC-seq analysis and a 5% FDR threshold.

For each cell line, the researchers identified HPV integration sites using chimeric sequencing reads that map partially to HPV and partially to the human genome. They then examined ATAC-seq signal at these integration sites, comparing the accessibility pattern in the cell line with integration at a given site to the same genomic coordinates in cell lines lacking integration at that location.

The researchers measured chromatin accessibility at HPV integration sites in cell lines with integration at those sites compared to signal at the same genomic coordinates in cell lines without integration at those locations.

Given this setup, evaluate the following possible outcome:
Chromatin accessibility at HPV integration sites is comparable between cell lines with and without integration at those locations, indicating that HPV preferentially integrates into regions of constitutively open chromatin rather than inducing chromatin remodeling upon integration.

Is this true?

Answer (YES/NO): NO